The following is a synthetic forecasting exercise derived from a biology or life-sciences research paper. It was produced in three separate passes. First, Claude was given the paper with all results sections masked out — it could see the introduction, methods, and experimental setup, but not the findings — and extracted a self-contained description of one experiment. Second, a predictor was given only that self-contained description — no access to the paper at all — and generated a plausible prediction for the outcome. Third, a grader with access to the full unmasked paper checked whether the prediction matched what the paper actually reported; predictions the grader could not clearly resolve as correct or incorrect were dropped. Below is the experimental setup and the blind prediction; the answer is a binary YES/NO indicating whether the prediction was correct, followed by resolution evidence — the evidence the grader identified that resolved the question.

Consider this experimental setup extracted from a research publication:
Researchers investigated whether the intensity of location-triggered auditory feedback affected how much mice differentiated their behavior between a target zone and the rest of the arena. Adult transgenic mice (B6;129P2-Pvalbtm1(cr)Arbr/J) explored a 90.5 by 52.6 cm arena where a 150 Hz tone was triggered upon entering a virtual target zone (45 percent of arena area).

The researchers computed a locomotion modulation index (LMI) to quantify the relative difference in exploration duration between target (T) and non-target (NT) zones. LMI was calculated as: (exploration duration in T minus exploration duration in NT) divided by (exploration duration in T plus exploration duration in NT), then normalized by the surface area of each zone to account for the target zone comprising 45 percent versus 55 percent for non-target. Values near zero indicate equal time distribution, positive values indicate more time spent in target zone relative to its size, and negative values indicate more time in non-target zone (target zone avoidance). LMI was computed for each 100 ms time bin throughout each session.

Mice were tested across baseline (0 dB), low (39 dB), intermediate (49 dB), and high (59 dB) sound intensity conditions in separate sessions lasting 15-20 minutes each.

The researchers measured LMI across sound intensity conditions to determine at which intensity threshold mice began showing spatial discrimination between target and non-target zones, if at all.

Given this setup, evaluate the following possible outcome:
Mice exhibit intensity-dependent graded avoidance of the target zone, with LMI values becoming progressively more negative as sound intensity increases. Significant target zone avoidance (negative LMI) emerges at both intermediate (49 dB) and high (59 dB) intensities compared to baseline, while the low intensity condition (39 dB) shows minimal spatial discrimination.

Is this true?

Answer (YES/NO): YES